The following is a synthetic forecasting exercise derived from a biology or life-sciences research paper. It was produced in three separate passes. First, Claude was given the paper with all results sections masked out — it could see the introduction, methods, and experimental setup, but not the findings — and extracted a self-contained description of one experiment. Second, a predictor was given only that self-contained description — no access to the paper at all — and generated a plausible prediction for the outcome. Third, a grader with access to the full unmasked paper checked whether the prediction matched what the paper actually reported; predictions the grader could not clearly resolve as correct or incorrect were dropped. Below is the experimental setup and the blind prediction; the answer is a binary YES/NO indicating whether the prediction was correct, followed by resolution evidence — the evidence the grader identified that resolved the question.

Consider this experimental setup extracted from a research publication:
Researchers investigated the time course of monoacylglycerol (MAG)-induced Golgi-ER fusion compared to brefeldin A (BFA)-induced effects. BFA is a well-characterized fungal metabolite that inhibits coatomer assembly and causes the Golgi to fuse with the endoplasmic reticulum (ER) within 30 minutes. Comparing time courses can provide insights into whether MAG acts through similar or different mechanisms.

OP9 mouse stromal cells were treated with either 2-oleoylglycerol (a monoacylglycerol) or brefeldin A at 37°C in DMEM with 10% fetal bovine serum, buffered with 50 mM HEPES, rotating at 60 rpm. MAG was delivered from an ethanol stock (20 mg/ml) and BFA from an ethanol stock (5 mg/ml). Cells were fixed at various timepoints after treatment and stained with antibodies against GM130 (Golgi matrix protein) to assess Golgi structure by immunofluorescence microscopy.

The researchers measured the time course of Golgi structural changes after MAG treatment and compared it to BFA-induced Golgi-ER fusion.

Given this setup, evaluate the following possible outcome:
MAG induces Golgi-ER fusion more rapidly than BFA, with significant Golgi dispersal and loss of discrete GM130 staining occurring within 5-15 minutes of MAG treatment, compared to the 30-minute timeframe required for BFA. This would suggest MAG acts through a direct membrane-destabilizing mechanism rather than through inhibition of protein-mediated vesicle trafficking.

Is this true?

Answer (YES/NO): NO